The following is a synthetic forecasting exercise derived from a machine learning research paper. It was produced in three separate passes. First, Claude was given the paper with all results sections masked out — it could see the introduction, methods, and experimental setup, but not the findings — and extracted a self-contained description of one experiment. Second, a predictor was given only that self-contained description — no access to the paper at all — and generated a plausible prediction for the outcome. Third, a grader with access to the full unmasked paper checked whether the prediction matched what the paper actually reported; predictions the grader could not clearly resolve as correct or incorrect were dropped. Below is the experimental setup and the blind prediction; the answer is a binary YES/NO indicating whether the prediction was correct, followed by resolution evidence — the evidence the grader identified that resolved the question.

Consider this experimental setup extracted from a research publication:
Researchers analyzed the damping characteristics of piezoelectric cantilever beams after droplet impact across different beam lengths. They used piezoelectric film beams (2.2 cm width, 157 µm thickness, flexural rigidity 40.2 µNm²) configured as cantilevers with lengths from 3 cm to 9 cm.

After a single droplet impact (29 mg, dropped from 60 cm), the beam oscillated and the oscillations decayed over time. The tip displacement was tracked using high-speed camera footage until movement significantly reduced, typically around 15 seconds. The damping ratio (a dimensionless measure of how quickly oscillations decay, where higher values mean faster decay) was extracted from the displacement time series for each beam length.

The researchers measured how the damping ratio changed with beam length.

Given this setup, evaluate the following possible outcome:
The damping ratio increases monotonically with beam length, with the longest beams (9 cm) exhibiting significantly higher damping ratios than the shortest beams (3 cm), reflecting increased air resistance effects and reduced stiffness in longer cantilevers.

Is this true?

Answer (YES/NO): NO